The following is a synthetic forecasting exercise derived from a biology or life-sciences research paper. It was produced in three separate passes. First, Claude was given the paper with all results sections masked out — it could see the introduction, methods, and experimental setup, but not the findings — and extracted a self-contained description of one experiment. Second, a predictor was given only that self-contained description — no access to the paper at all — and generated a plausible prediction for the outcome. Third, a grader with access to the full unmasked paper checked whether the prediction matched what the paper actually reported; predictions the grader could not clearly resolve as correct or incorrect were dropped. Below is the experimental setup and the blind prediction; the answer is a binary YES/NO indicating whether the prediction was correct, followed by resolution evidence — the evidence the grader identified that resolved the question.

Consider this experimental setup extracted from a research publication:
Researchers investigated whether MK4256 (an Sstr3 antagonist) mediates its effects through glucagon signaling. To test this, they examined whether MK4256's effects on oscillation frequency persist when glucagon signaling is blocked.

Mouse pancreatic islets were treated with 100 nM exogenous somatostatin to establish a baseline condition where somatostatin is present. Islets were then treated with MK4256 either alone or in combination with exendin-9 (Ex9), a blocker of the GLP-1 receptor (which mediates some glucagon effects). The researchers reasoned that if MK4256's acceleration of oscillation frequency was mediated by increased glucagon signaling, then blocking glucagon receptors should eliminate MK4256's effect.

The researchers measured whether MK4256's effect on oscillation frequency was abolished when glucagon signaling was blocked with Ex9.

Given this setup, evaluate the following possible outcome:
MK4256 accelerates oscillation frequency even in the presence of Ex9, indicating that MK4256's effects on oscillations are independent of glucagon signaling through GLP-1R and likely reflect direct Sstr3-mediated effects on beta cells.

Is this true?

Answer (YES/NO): YES